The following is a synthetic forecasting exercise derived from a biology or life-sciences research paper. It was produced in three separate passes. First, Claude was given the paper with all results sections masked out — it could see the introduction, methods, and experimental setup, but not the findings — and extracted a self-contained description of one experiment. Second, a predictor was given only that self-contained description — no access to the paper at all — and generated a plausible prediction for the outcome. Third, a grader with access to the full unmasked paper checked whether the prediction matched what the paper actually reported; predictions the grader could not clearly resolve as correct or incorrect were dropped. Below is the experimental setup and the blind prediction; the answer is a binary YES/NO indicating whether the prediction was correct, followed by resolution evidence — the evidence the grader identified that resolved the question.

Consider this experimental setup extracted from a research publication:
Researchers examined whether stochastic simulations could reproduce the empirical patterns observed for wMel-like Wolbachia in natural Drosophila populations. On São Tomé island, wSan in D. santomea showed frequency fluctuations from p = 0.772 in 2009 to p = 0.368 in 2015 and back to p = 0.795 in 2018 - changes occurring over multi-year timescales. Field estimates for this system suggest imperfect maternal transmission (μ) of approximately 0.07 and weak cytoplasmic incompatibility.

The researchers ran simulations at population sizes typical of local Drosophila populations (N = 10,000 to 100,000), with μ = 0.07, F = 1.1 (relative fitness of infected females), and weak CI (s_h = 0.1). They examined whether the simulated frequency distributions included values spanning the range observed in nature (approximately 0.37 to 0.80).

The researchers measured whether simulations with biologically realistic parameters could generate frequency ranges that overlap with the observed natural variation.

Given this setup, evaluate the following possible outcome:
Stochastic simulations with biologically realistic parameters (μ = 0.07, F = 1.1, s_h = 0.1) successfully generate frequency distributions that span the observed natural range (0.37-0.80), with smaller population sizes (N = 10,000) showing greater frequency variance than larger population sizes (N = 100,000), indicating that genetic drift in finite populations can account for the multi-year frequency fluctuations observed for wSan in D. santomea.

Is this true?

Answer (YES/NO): NO